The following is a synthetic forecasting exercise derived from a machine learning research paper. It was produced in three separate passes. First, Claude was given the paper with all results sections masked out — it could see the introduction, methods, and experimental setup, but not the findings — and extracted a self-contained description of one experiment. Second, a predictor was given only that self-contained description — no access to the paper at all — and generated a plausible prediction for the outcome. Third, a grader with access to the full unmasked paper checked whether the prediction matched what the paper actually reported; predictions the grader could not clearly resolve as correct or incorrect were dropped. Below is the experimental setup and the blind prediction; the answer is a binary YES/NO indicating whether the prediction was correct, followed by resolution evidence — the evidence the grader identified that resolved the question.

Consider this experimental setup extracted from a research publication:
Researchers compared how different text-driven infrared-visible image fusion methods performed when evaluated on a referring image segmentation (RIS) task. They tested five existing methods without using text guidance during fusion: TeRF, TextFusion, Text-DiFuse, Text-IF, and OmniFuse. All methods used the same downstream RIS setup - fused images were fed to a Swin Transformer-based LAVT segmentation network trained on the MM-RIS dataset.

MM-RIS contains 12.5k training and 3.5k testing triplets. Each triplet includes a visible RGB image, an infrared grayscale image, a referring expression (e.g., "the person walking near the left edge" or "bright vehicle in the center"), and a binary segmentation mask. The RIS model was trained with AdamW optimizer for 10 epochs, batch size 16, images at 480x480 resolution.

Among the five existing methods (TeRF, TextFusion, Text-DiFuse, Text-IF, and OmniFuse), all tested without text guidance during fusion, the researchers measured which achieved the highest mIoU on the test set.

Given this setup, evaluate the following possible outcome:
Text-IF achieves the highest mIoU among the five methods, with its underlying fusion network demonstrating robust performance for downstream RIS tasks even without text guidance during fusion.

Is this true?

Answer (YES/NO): NO